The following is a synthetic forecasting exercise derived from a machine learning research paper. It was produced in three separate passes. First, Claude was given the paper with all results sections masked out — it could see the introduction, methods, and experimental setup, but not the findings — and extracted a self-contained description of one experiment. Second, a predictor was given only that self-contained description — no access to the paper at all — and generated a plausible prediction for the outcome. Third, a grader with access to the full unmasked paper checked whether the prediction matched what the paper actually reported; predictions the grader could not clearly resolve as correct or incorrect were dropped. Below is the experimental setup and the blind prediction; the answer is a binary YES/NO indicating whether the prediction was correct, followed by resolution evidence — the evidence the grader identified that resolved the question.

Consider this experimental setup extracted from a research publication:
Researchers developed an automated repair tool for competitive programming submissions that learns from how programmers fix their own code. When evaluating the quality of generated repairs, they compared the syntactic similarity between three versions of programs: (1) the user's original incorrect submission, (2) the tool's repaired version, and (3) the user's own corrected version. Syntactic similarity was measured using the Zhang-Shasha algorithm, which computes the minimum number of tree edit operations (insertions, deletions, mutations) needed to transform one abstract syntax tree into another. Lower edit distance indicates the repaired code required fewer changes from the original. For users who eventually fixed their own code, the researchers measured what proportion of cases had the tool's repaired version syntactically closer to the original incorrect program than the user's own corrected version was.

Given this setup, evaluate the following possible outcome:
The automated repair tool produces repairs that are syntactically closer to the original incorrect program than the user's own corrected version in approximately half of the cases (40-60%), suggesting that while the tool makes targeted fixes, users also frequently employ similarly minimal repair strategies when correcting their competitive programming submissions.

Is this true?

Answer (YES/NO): YES